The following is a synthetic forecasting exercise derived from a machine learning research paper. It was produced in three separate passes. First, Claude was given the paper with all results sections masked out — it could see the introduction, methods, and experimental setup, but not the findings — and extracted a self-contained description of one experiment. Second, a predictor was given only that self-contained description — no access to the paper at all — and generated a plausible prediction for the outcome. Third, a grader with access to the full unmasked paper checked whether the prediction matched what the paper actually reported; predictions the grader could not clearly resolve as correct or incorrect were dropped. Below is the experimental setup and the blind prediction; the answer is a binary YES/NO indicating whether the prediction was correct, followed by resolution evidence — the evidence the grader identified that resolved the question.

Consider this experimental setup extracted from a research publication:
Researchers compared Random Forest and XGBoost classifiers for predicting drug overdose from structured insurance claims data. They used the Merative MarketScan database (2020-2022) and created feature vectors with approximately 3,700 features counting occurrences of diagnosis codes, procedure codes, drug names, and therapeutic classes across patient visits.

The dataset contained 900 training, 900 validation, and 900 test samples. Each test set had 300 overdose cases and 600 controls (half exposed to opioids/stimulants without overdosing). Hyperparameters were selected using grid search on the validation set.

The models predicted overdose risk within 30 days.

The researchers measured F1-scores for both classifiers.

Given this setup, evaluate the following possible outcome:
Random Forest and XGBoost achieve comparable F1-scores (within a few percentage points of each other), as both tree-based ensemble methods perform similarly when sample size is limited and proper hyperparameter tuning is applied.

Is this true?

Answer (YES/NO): NO